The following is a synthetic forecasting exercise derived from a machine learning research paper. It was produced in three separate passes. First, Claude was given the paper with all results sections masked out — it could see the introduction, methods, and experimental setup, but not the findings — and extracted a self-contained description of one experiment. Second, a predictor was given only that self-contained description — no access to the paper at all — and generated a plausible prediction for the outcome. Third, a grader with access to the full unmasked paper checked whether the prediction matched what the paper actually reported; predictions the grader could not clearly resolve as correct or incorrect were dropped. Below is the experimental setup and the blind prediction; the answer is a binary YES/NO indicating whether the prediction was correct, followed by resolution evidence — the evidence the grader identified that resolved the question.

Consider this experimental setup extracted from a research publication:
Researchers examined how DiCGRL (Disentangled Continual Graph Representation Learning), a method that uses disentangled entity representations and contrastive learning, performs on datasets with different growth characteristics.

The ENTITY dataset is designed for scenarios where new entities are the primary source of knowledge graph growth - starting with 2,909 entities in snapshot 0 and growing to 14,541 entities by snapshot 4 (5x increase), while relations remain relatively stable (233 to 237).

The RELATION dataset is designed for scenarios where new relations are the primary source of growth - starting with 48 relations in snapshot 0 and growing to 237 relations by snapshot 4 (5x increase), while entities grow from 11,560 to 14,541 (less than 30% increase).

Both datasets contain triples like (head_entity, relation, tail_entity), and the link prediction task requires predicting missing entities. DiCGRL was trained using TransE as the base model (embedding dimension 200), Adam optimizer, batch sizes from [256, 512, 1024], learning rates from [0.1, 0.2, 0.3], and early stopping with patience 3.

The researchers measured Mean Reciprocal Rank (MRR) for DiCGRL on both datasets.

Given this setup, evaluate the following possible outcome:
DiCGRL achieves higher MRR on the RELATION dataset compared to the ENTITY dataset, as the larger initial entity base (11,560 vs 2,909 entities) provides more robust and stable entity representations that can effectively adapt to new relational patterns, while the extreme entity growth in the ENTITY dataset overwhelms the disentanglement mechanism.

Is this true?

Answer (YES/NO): YES